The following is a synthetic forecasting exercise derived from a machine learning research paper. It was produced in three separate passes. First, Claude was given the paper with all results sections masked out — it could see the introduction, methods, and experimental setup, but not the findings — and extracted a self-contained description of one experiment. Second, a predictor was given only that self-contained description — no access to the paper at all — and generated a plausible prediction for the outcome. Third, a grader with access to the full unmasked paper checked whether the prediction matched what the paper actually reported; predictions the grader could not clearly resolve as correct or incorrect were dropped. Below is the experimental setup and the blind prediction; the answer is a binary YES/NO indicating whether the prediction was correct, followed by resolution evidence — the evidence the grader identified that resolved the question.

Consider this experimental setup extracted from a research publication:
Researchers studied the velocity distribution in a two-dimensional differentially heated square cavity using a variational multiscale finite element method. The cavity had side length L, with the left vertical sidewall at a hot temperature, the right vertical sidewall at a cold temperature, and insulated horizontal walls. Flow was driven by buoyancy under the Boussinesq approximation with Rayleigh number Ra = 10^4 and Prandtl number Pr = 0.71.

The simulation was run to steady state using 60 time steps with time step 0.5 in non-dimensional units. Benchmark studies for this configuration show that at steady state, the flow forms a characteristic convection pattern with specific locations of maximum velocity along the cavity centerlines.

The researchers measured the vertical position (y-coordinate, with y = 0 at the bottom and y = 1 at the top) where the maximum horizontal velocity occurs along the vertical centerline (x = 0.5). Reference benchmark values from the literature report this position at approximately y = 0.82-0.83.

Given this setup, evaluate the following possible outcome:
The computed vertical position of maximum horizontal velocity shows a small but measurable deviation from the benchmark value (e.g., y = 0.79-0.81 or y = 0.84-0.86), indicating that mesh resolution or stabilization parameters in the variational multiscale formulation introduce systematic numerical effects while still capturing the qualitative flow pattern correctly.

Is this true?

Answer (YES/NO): NO